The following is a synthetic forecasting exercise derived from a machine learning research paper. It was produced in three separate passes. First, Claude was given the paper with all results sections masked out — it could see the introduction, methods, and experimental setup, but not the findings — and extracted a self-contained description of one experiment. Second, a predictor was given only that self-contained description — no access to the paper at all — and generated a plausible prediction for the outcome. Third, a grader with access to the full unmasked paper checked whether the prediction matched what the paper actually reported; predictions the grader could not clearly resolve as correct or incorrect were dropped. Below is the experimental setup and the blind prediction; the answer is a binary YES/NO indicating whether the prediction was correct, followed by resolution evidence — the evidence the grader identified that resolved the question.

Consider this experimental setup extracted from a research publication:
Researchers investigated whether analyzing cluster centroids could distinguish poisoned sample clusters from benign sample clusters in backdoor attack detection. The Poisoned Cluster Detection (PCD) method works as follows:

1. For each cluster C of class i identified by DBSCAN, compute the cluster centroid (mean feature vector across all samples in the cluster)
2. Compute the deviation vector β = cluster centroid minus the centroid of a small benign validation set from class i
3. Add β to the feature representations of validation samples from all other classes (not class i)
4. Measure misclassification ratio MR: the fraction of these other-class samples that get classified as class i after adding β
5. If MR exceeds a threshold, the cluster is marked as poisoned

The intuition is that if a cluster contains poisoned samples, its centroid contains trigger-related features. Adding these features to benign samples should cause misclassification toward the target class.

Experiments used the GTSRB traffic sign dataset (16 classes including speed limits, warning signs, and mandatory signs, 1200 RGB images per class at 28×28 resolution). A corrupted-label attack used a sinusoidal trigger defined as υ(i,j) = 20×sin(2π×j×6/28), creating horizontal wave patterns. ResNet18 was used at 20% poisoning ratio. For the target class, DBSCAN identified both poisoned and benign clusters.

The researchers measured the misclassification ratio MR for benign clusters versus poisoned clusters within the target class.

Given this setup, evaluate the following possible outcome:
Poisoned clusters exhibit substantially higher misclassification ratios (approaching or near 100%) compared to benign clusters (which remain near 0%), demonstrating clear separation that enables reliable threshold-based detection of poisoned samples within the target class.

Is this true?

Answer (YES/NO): YES